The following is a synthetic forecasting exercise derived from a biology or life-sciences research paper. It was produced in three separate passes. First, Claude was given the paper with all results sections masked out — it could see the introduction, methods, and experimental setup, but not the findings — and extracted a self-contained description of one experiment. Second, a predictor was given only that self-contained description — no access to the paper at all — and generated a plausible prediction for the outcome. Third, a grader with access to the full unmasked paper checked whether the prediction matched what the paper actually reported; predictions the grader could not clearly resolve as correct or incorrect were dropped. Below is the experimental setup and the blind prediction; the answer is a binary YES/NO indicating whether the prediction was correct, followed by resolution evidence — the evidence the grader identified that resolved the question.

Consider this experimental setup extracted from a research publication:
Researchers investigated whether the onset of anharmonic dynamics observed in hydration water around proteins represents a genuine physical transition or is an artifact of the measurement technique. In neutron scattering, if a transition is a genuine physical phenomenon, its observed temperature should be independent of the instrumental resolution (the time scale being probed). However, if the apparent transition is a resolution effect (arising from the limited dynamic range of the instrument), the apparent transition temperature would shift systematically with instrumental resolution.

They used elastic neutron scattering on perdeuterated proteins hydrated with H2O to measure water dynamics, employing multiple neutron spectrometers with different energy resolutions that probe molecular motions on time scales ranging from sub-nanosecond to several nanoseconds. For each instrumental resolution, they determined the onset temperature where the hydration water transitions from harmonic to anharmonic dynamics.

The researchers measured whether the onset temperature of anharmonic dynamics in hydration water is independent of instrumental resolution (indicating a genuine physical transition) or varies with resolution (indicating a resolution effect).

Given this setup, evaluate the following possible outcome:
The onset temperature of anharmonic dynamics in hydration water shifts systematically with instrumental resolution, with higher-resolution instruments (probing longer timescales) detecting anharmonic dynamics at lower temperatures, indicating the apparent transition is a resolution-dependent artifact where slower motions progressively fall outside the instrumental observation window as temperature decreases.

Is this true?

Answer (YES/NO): YES